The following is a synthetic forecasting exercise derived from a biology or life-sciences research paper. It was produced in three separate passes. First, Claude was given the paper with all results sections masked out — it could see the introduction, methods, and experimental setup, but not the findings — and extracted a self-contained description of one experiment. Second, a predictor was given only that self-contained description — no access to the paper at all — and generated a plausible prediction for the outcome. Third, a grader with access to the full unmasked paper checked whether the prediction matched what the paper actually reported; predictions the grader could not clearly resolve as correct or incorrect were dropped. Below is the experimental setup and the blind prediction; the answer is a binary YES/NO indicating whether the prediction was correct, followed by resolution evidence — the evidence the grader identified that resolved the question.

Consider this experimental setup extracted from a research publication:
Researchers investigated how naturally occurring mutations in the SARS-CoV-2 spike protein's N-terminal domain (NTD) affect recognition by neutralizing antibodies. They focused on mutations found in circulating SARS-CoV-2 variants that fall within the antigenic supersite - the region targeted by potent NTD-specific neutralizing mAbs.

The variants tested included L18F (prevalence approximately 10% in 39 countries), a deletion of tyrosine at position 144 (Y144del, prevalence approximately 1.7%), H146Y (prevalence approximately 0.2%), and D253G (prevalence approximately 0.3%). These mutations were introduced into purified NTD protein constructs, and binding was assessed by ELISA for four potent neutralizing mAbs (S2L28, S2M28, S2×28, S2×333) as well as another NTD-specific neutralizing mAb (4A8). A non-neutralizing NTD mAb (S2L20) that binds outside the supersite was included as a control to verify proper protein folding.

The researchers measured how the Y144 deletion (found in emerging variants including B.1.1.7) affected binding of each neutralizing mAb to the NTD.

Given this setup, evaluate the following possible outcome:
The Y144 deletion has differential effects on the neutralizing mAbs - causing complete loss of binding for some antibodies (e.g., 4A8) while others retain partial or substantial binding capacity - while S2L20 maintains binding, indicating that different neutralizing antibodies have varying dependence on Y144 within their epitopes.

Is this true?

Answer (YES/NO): YES